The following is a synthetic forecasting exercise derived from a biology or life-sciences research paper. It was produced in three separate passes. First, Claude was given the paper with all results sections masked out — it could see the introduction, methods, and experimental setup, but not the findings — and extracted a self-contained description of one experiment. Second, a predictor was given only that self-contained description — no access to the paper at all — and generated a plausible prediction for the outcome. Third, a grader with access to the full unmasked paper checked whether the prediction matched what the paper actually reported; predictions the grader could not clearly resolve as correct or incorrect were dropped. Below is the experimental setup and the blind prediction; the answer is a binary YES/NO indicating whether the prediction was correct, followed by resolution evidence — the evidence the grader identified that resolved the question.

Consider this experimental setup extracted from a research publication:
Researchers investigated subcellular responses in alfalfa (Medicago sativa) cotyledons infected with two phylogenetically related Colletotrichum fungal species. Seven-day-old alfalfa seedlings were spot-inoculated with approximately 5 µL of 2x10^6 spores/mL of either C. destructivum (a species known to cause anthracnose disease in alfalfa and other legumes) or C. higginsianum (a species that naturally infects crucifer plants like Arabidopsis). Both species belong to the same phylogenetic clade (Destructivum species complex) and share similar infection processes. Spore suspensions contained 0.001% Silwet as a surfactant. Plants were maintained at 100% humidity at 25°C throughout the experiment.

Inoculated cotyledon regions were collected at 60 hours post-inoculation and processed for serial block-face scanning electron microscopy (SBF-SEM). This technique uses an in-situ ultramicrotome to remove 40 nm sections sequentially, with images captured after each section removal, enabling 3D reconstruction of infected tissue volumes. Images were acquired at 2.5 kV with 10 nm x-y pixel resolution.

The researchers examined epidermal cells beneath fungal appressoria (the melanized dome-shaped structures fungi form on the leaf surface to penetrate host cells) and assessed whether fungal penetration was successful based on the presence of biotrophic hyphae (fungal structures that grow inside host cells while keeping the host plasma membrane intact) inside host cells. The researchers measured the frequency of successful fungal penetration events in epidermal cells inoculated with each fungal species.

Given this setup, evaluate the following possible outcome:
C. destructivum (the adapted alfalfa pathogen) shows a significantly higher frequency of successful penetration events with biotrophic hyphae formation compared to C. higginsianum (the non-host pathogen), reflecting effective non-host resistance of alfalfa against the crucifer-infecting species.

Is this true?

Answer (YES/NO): YES